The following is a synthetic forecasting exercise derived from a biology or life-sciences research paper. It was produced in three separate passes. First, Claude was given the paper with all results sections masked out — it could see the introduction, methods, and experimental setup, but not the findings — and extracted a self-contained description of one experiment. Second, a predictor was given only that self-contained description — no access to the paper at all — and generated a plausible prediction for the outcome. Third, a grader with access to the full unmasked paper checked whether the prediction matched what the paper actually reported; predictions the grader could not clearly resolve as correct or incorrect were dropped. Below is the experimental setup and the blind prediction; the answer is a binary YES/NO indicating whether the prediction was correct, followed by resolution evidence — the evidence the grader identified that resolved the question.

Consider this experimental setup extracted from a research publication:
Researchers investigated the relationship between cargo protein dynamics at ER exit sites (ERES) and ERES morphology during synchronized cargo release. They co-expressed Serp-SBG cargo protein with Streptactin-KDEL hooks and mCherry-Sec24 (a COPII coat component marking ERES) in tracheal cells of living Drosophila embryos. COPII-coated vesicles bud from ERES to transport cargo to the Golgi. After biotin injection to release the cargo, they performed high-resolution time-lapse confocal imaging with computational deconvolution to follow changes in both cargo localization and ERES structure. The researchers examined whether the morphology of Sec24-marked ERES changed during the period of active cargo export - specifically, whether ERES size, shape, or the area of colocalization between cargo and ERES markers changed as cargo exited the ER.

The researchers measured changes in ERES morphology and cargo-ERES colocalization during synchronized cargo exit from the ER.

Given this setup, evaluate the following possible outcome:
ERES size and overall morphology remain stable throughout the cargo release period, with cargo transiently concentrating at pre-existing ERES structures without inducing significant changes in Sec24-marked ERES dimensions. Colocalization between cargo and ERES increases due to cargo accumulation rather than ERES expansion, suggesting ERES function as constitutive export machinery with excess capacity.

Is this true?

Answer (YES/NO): YES